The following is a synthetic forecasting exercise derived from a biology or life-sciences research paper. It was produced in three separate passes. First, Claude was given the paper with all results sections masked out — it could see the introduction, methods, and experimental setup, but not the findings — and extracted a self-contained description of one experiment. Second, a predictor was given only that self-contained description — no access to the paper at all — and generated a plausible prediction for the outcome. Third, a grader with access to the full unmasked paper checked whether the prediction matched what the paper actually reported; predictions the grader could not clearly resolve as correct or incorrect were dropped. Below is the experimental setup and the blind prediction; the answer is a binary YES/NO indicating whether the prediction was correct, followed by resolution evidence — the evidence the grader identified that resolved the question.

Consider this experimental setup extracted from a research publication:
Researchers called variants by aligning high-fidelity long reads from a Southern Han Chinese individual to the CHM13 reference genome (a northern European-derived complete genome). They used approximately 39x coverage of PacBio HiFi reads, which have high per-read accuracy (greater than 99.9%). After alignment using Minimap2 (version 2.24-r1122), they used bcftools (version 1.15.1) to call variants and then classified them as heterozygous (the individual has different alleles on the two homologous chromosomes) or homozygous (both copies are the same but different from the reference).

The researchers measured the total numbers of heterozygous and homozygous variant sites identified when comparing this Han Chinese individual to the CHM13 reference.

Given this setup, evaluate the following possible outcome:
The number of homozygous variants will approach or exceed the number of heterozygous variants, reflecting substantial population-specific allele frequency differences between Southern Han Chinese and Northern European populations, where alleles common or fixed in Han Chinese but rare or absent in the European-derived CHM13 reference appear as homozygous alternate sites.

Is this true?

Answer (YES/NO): NO